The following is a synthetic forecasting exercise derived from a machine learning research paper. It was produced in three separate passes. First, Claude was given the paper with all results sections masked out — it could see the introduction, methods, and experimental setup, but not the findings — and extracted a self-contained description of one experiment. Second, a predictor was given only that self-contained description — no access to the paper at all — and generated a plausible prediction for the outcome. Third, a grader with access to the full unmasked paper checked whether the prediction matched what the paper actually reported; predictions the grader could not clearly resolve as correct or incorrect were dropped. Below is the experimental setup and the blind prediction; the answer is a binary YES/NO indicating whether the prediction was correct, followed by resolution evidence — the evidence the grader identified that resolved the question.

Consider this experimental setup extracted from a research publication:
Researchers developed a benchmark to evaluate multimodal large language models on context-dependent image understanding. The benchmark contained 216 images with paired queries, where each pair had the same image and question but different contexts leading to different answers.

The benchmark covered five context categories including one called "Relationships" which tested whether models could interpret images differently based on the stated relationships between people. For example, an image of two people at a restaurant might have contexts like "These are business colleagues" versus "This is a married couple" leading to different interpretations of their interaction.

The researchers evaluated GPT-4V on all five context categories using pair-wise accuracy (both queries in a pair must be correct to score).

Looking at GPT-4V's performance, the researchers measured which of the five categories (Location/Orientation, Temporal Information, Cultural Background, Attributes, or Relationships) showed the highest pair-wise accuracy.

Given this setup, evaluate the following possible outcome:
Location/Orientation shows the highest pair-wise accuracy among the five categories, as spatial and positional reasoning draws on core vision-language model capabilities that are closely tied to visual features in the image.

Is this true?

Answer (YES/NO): NO